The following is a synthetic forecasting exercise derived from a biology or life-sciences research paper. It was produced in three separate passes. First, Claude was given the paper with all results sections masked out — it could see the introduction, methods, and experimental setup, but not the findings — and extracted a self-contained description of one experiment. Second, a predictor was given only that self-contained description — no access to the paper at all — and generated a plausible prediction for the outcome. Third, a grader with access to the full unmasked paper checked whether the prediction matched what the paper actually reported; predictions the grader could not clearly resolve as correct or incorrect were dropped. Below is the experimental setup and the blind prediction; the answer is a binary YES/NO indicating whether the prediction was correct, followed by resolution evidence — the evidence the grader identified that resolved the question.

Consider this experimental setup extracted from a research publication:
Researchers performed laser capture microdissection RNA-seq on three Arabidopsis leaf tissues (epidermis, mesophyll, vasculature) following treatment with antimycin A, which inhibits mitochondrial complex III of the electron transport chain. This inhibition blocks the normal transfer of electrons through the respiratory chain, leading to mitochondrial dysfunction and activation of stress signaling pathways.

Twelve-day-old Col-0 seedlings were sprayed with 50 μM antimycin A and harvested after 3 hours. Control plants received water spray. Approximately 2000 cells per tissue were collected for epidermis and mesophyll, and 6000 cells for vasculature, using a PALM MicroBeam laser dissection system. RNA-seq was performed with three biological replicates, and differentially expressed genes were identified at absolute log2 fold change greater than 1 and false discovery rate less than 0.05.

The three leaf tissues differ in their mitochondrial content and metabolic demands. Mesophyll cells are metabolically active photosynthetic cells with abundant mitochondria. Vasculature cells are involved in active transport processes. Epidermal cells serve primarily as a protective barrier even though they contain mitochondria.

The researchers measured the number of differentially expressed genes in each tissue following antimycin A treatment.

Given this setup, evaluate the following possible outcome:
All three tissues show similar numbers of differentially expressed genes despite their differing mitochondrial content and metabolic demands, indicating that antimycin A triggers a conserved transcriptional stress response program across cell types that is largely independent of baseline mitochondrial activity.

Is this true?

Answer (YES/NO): NO